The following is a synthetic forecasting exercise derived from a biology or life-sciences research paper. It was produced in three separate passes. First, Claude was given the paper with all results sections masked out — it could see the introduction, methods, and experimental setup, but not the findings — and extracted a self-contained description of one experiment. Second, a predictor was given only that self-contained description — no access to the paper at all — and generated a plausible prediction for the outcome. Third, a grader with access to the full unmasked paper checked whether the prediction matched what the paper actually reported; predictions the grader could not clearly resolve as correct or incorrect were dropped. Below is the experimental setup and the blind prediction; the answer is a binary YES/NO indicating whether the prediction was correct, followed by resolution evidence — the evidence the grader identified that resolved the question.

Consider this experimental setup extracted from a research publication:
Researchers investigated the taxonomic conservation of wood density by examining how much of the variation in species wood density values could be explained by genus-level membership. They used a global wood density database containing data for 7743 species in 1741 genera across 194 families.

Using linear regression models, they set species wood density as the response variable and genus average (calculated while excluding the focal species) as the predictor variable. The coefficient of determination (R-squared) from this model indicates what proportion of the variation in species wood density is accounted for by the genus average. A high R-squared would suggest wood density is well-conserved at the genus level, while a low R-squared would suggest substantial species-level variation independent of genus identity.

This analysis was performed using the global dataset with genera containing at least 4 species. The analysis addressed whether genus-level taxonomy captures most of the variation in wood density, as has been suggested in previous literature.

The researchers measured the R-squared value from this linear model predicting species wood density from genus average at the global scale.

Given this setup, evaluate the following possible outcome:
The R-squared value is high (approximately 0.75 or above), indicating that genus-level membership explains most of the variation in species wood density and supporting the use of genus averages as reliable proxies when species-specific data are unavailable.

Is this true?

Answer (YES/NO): NO